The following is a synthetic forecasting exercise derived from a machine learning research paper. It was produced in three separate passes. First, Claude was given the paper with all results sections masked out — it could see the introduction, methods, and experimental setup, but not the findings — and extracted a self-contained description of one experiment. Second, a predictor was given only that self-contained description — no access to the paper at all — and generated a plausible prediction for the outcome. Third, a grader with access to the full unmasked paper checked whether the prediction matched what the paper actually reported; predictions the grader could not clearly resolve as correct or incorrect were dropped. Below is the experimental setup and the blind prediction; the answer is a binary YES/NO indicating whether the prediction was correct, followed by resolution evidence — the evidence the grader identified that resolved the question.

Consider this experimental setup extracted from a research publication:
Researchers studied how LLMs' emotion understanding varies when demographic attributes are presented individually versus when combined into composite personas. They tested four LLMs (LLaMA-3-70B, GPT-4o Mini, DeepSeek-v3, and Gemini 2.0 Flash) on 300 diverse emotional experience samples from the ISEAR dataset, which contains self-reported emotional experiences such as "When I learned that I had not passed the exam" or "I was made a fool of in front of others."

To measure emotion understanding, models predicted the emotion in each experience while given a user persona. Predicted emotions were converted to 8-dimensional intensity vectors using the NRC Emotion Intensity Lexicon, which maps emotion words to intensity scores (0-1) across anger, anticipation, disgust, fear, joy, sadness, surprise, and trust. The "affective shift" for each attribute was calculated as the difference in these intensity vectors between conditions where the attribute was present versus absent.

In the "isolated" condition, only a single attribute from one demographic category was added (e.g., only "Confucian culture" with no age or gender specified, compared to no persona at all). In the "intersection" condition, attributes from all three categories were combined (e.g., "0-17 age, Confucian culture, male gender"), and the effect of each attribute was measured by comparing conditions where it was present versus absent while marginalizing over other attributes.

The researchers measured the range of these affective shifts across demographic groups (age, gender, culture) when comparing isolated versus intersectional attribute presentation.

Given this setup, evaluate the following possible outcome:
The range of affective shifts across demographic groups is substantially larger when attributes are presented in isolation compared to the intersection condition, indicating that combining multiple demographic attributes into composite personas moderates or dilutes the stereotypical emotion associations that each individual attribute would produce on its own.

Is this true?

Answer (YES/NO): NO